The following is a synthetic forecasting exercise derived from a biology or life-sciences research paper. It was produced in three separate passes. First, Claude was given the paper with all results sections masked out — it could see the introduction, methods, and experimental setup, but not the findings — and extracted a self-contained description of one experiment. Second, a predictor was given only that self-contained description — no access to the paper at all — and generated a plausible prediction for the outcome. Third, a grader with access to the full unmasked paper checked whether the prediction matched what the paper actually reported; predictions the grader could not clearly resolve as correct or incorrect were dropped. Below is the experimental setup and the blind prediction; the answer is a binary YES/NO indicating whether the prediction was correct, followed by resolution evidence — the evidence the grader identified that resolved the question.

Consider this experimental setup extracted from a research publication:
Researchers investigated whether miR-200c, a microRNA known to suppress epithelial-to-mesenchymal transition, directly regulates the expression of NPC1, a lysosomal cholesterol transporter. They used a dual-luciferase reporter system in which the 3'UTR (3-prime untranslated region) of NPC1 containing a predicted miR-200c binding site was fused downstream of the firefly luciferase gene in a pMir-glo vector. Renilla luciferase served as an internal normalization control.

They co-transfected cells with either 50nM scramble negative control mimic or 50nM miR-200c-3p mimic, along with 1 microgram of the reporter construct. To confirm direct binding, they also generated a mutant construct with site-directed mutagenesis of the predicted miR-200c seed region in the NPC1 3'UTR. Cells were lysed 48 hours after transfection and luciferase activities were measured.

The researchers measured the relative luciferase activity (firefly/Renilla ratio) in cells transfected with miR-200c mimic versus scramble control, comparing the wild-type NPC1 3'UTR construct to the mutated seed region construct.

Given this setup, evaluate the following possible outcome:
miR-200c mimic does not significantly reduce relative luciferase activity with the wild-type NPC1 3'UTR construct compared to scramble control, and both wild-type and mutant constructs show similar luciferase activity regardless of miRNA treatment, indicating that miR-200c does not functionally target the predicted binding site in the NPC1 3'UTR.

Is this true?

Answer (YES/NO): NO